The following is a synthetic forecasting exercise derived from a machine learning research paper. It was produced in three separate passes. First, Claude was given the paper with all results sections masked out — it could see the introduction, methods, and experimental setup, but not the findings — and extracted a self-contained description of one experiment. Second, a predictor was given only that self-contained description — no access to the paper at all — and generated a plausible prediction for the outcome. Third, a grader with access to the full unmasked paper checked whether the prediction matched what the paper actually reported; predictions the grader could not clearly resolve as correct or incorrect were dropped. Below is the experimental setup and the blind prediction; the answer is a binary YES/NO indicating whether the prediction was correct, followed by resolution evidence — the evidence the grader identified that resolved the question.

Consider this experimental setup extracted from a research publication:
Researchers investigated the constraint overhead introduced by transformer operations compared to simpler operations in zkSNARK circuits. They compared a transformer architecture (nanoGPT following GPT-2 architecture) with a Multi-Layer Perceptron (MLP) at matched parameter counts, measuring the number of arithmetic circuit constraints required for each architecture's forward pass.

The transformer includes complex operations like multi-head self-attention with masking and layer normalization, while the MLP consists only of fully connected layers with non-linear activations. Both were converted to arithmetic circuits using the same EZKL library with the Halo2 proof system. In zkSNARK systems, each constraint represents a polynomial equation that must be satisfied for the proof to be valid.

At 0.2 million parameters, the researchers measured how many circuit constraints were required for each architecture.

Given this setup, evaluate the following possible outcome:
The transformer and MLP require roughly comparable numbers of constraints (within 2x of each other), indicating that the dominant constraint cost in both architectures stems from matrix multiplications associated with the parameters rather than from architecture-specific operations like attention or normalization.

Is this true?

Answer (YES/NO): NO